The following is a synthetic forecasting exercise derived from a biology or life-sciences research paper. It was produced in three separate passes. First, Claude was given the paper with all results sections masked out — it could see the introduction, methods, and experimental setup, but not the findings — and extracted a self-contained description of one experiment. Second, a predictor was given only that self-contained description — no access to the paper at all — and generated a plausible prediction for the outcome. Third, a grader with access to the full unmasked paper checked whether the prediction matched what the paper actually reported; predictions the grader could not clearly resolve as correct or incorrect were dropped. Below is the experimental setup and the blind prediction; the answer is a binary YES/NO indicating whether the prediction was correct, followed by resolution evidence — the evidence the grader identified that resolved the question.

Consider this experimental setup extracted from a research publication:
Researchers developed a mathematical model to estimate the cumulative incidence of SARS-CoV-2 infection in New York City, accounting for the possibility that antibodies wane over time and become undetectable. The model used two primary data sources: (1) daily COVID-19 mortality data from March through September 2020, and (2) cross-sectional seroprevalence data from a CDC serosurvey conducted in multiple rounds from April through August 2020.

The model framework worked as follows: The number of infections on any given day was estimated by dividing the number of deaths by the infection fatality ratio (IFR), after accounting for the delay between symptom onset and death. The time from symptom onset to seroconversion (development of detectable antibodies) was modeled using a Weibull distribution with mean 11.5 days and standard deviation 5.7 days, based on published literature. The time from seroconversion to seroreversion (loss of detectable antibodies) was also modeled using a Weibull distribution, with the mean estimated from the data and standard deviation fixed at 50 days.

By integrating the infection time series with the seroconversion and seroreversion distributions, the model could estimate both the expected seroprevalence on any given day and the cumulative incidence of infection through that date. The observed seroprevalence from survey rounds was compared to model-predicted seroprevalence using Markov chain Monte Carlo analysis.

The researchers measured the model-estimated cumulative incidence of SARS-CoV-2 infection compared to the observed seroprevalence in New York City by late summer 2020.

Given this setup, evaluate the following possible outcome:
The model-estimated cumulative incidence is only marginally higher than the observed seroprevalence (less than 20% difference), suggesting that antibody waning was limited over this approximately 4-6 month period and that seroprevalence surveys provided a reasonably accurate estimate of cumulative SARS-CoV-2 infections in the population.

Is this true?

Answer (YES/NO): NO